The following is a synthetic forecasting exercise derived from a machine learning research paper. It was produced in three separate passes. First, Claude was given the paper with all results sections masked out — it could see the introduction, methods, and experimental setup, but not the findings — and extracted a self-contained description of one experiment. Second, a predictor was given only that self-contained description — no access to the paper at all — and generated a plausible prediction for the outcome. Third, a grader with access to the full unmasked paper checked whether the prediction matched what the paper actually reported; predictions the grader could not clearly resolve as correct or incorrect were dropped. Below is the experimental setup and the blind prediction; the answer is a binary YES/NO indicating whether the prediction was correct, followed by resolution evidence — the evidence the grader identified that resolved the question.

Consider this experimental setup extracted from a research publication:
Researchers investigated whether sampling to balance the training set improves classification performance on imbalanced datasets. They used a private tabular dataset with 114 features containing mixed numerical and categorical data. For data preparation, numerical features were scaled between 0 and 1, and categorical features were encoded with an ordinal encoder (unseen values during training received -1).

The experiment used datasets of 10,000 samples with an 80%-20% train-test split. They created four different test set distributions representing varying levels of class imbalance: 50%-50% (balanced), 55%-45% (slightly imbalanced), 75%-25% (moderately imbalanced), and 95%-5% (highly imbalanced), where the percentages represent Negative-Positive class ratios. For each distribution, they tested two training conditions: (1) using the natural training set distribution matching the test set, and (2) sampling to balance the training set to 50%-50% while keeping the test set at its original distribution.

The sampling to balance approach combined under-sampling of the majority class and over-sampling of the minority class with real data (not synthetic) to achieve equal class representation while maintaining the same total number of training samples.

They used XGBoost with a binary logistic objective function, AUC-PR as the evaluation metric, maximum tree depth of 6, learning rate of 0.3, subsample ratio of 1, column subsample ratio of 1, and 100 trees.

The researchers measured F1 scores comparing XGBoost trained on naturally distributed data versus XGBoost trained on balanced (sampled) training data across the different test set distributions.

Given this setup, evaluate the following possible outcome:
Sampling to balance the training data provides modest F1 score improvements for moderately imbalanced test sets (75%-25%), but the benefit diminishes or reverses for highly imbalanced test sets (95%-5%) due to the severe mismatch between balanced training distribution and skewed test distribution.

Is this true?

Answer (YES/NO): YES